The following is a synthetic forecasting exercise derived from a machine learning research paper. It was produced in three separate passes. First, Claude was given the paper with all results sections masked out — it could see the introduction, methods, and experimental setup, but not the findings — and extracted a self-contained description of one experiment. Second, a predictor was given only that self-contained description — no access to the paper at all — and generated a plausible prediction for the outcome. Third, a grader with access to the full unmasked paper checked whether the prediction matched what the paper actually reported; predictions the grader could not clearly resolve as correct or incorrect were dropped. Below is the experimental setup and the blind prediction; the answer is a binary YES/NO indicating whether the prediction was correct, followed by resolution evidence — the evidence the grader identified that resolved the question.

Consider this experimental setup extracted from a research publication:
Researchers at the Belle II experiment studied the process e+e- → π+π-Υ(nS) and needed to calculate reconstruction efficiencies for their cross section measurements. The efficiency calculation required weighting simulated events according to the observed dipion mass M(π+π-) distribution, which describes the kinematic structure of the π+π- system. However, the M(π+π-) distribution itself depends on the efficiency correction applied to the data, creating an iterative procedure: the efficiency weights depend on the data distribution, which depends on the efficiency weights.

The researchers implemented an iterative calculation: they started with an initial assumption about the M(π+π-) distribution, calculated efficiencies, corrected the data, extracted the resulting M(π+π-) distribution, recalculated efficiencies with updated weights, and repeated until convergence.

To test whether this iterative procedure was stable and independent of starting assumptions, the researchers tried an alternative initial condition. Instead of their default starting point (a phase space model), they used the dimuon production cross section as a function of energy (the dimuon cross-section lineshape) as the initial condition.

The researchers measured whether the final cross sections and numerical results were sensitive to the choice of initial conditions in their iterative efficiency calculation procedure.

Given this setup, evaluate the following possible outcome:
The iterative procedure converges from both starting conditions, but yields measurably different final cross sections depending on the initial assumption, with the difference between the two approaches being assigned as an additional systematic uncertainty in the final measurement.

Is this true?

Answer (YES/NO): NO